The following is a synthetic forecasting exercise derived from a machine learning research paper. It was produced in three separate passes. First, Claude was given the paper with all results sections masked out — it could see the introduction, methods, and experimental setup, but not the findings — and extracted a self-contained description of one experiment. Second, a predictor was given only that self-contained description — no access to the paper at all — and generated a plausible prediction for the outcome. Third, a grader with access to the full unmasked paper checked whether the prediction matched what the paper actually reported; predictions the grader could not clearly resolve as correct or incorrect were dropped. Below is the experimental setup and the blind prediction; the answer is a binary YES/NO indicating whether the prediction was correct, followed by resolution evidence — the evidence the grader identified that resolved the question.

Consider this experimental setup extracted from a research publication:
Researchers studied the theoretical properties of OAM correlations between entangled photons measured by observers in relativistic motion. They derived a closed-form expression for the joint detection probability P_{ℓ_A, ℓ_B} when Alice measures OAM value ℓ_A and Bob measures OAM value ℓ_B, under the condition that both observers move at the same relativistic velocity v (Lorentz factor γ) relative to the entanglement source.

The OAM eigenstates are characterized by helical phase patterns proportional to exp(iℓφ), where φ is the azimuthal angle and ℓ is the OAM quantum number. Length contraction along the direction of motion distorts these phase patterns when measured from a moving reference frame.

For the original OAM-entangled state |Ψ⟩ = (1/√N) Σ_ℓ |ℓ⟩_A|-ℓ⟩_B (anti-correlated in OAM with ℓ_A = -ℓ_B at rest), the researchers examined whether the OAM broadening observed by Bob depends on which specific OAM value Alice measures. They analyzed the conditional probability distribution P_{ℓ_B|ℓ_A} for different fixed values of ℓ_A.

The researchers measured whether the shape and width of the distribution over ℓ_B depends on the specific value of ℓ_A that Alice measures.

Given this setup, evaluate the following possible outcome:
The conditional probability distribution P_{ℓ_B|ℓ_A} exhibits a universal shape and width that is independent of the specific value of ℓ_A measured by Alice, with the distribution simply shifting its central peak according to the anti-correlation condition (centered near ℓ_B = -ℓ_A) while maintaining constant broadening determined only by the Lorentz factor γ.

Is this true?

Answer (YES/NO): YES